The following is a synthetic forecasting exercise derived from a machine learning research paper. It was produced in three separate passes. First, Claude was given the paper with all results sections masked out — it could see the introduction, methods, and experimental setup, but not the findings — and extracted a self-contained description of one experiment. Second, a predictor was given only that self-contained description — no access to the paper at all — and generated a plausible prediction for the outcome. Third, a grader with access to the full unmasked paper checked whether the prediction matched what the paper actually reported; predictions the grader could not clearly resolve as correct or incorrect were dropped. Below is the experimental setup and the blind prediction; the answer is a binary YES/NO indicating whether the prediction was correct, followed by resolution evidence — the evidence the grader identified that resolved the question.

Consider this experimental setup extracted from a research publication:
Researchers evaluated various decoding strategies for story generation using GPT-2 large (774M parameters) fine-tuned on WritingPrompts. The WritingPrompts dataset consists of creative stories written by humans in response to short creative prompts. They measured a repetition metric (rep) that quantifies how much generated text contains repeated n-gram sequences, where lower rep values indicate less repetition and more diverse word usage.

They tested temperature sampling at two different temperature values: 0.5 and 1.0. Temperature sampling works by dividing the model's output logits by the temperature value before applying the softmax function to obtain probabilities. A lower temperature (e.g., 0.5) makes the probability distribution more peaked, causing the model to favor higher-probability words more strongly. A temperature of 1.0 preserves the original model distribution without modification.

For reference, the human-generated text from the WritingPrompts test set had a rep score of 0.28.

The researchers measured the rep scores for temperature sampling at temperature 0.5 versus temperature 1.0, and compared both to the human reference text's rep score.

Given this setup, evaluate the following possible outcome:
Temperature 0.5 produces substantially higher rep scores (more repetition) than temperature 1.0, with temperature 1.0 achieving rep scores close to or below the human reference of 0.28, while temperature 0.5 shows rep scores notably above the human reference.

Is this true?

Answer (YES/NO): NO